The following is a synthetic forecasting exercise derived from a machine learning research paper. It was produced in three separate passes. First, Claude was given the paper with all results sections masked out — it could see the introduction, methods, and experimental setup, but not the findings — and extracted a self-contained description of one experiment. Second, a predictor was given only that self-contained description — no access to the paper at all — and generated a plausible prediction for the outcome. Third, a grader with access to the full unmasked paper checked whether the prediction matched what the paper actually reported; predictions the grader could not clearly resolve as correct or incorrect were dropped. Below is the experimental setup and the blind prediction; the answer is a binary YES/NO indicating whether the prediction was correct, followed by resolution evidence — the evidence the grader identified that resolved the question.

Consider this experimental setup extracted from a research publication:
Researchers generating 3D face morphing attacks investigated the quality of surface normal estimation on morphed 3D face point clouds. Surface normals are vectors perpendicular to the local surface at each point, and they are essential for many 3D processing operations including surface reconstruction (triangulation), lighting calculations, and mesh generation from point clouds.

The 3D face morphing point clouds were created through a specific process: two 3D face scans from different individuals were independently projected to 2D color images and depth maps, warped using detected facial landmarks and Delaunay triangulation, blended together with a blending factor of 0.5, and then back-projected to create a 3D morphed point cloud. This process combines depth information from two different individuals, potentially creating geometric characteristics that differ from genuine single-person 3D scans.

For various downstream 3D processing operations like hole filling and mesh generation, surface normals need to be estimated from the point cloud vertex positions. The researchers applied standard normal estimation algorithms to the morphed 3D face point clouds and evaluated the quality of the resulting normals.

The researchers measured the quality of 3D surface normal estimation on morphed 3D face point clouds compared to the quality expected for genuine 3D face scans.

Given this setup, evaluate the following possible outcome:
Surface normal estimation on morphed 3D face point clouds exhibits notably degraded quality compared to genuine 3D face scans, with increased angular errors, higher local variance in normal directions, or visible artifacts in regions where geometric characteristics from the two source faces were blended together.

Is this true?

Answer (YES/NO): YES